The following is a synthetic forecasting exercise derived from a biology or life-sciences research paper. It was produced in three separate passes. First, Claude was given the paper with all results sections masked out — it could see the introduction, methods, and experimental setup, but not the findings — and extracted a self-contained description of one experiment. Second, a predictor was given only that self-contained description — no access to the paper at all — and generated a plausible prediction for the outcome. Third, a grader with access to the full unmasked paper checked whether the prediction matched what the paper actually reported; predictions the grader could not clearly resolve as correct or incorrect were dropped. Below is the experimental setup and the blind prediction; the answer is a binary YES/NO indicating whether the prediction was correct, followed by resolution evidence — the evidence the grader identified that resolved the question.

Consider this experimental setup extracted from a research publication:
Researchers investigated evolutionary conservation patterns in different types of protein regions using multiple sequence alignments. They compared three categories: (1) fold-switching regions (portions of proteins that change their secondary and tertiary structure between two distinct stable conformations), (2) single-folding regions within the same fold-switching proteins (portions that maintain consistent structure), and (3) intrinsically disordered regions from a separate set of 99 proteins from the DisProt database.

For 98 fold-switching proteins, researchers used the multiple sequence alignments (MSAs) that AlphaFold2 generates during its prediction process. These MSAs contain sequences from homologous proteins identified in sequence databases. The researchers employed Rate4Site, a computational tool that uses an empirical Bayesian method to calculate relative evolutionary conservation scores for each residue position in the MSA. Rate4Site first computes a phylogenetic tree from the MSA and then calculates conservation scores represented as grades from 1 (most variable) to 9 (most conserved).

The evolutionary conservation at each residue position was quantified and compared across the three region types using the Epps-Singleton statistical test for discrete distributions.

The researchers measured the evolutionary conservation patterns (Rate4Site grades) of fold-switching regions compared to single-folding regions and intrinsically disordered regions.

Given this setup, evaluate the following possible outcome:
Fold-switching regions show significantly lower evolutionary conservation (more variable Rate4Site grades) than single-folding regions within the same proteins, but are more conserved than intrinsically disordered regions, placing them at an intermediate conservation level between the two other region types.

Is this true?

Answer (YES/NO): NO